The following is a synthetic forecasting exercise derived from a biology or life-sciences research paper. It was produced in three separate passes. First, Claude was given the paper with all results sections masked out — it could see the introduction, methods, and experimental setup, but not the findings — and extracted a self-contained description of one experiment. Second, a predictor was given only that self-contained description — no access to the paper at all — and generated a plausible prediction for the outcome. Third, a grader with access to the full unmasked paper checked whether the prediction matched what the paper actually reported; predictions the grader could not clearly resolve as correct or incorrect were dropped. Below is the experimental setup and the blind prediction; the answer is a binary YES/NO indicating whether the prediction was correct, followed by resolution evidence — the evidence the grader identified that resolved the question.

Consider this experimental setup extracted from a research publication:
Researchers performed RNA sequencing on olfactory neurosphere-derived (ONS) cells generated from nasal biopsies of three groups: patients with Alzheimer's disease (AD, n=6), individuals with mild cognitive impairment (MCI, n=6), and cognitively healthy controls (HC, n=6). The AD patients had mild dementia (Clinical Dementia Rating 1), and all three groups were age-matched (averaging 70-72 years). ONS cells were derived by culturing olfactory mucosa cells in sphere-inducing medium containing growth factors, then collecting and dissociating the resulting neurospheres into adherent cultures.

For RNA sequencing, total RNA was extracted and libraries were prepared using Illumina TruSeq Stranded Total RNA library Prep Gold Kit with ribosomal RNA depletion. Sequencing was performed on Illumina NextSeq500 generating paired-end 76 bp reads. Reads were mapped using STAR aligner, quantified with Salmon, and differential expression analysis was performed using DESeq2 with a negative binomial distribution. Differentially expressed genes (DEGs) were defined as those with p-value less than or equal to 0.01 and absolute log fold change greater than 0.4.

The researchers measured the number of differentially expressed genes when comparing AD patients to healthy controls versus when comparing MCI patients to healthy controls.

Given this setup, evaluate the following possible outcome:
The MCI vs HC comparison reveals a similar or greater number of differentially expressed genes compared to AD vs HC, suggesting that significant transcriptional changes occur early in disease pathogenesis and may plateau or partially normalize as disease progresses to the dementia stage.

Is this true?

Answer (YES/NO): YES